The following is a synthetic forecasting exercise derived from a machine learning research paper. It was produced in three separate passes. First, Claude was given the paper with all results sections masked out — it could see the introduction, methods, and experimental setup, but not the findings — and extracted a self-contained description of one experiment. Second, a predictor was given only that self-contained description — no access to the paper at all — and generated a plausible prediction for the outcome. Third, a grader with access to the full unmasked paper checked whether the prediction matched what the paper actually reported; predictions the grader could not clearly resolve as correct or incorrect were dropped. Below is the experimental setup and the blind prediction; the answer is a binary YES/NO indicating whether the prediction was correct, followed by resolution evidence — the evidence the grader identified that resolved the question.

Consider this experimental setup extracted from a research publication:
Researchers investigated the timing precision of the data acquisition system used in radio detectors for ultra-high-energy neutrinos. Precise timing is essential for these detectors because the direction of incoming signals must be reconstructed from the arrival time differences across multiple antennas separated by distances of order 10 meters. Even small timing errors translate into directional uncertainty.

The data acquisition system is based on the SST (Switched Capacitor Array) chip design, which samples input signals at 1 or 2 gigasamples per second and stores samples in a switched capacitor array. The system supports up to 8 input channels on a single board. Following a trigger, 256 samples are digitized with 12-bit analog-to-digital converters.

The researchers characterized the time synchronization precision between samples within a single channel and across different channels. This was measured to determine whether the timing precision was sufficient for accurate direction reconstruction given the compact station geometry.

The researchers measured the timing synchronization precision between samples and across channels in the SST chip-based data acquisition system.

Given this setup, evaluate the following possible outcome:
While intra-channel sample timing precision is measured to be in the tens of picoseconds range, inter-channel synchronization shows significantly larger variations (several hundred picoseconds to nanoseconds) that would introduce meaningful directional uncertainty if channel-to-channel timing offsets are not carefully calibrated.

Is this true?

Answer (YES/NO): NO